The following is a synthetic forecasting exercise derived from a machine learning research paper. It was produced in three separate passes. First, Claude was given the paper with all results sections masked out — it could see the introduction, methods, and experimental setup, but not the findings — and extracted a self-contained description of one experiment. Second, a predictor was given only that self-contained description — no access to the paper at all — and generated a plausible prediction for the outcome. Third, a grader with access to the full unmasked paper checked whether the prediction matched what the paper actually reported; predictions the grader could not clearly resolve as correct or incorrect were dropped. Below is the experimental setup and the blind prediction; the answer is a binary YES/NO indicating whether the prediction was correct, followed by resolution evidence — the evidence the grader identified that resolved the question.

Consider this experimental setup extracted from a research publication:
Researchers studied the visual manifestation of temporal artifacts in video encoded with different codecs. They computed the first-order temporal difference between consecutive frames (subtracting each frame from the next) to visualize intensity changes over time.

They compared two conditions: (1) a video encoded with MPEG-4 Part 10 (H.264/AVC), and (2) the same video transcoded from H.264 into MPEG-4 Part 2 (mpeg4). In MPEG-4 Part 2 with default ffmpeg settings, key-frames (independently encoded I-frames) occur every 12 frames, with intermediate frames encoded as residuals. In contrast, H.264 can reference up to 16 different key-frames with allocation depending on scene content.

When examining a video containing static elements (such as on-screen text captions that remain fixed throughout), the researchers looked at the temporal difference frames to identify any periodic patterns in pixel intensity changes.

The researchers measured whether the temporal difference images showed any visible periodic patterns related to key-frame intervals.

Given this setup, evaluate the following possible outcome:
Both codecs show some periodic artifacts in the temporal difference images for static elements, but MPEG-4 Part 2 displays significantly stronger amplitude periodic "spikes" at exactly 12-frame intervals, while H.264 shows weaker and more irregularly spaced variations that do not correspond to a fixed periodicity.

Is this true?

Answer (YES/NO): NO